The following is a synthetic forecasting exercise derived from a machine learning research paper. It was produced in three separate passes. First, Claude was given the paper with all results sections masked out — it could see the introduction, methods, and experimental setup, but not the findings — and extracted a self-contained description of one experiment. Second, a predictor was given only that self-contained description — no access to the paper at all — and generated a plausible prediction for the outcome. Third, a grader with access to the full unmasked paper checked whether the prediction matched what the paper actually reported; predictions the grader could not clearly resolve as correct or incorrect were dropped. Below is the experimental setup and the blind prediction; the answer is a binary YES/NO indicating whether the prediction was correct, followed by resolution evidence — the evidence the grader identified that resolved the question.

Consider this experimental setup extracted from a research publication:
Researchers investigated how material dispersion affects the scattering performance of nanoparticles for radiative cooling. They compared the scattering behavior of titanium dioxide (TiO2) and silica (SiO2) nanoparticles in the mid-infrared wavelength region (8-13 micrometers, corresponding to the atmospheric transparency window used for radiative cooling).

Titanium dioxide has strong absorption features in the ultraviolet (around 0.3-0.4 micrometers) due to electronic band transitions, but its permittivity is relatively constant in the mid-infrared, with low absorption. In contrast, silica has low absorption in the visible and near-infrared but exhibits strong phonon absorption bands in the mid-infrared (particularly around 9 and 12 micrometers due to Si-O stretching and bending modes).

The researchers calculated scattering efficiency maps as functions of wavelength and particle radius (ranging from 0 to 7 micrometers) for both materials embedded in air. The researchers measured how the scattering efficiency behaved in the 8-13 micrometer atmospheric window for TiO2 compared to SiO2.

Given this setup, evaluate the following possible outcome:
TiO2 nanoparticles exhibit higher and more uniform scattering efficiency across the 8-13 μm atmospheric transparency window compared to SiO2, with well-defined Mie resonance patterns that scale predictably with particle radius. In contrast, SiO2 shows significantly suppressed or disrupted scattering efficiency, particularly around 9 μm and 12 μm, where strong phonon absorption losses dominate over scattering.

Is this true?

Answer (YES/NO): NO